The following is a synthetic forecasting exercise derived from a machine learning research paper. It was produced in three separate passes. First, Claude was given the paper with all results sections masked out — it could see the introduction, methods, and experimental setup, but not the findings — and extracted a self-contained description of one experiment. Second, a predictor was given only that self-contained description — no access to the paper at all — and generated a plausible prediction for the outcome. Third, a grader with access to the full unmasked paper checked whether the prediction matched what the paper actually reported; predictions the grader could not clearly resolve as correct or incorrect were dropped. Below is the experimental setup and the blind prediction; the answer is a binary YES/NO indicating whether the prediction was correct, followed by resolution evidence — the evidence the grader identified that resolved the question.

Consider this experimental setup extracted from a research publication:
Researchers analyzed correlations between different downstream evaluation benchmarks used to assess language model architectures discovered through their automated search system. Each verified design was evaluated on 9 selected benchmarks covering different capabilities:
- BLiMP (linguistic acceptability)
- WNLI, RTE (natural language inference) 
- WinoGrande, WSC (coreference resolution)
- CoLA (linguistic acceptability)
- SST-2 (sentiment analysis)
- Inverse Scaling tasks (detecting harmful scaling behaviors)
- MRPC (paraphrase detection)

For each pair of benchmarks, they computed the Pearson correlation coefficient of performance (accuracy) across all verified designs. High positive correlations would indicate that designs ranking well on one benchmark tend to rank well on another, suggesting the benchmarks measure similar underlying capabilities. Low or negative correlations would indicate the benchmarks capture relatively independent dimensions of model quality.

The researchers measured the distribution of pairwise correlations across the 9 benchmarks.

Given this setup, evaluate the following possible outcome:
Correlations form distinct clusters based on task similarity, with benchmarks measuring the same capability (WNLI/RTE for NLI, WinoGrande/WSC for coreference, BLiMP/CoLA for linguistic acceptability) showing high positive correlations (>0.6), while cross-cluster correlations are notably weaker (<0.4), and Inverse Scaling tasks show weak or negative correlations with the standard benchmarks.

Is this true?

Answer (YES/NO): NO